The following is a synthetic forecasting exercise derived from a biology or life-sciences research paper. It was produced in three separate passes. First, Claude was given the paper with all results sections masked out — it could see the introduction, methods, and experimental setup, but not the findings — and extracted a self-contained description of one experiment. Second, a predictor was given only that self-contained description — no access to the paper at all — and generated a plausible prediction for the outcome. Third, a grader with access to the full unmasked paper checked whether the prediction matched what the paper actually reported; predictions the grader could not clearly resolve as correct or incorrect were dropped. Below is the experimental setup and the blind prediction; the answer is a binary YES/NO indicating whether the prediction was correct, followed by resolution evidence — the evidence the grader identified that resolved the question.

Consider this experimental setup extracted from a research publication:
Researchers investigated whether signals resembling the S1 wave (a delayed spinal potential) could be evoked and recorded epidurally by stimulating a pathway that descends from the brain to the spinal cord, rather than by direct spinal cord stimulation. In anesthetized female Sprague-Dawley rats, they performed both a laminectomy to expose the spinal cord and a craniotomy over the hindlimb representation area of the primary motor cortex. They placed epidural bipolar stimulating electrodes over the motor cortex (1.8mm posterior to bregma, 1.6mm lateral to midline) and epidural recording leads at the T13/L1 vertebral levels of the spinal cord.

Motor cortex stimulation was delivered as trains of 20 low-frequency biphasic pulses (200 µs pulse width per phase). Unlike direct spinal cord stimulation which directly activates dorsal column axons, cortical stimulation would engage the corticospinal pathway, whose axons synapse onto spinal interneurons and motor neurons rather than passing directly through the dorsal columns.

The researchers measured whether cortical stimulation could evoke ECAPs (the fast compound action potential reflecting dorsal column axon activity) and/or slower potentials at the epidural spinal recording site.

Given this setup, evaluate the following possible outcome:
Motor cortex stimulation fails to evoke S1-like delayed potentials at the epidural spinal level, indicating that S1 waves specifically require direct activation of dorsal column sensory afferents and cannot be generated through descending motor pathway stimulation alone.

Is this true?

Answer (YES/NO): NO